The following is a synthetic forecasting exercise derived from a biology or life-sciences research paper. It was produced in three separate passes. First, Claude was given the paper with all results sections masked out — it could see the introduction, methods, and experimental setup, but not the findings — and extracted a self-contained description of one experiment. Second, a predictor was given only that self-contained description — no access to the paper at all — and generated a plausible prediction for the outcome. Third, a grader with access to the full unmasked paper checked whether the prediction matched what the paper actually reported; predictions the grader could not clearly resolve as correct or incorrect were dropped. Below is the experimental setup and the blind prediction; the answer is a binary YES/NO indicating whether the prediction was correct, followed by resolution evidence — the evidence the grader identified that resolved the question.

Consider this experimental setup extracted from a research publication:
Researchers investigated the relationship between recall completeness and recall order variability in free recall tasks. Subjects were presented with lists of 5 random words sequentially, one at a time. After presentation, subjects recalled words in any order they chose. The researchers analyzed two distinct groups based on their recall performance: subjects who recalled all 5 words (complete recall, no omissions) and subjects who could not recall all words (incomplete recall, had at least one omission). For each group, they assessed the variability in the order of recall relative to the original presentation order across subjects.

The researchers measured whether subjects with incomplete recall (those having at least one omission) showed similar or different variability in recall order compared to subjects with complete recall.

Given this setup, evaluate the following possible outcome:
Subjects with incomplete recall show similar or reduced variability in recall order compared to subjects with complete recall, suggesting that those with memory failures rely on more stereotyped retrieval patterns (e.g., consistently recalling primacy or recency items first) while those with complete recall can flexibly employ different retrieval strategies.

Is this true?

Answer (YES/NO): NO